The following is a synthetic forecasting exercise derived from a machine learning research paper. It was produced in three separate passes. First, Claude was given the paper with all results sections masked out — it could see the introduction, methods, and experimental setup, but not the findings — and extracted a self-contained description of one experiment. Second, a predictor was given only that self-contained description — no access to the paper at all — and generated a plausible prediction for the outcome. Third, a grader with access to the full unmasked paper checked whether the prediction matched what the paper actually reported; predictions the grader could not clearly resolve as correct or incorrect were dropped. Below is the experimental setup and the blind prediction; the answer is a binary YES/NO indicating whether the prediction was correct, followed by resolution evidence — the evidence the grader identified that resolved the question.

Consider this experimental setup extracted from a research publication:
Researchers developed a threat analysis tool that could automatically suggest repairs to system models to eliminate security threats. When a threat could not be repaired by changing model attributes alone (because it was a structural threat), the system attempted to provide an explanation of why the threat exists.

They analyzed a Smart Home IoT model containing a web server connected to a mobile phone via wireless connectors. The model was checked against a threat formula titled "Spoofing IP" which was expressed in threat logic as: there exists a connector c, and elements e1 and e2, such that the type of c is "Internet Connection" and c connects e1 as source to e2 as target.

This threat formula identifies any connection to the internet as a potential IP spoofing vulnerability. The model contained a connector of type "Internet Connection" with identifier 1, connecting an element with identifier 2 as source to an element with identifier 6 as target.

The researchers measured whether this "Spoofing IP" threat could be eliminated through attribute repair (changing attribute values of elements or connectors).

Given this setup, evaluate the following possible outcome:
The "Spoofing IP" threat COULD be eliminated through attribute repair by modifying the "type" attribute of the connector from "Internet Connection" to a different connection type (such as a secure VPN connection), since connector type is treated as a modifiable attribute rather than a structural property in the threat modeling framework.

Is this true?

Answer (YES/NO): NO